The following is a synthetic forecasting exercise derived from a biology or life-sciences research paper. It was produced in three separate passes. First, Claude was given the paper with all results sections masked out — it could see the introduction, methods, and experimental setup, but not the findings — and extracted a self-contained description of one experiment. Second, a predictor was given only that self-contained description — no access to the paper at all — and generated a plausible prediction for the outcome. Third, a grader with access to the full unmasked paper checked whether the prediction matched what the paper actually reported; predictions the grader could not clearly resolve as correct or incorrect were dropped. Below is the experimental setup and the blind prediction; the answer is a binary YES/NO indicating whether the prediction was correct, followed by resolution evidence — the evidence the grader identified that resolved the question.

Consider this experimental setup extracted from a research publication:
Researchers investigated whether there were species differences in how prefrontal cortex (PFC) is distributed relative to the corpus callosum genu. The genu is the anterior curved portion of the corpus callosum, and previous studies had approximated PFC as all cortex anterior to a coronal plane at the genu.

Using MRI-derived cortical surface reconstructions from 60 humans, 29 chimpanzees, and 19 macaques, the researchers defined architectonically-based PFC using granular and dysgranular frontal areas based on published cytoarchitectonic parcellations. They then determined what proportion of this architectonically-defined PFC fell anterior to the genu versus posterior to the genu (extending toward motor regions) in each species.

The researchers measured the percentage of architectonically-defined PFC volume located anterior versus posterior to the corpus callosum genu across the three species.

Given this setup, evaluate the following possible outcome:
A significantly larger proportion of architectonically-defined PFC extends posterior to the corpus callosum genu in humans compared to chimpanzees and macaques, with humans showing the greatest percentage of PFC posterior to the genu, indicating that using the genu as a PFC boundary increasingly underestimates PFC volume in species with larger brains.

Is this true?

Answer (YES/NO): YES